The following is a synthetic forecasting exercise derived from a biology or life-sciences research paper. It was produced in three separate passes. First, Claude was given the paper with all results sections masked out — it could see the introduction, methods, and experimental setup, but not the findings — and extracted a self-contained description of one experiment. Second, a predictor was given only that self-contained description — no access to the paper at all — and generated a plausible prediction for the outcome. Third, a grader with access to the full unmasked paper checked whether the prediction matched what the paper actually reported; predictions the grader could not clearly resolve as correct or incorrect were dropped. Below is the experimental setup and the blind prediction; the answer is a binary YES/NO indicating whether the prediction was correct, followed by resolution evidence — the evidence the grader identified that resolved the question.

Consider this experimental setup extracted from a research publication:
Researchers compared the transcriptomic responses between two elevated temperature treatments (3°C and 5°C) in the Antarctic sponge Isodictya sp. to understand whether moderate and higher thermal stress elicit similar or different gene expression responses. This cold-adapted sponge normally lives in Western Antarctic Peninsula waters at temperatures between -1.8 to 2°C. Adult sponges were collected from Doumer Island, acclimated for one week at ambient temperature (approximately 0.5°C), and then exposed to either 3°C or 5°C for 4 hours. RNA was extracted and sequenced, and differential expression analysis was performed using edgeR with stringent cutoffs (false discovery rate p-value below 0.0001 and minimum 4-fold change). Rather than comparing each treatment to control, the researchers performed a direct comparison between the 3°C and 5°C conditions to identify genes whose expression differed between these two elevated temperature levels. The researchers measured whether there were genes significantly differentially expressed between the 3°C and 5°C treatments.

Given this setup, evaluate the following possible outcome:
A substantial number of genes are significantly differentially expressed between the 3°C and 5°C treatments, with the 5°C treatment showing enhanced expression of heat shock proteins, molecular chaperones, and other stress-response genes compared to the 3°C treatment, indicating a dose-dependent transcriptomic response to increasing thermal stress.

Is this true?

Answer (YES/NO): NO